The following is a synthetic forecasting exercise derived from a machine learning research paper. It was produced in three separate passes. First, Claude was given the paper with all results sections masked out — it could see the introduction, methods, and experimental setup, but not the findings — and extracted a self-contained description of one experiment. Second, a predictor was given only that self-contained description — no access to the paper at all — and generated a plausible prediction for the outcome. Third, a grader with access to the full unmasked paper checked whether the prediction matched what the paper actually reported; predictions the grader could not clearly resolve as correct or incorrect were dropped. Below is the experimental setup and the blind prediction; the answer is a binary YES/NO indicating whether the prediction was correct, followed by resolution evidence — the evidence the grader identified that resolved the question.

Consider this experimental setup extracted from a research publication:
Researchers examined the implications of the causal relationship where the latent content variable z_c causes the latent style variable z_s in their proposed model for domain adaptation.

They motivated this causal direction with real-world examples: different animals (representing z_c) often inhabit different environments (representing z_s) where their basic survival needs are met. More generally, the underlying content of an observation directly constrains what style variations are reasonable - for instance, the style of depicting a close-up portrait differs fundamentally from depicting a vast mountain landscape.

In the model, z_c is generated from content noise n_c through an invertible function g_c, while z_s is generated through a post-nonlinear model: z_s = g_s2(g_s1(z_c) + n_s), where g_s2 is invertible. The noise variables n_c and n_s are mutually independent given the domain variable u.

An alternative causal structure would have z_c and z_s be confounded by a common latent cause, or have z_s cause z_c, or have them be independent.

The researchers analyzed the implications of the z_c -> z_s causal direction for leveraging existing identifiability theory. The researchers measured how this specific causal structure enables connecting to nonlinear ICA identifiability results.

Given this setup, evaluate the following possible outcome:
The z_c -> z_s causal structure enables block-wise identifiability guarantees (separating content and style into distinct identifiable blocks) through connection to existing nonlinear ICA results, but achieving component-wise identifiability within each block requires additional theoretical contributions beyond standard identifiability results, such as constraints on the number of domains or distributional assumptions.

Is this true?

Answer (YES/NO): NO